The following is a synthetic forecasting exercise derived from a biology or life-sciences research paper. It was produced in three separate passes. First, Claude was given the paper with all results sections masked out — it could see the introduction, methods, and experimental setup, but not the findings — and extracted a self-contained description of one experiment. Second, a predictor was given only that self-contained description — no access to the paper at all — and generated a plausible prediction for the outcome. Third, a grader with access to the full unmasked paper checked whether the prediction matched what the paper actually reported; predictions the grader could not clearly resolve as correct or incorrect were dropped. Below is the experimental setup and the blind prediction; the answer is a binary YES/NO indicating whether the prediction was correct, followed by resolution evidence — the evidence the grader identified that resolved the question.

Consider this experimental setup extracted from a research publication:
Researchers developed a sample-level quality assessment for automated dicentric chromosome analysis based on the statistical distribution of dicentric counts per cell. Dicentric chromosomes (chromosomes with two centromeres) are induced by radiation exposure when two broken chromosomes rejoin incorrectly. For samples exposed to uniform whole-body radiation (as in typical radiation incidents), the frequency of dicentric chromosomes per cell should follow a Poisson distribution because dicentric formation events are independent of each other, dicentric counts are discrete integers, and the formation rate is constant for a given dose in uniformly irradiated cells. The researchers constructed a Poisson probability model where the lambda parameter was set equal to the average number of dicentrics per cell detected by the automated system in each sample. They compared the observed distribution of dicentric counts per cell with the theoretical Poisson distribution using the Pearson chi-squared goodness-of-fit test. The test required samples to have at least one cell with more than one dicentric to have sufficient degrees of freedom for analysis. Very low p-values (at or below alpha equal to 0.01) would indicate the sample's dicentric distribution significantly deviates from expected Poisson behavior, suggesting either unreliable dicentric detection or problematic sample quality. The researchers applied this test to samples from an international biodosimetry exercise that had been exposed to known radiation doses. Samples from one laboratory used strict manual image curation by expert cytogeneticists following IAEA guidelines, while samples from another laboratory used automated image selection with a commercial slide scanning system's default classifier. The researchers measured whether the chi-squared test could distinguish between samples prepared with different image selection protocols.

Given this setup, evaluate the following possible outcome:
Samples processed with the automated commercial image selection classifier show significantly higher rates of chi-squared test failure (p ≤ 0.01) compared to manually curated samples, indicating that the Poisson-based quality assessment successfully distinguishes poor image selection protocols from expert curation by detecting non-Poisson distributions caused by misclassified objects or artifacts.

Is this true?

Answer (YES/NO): YES